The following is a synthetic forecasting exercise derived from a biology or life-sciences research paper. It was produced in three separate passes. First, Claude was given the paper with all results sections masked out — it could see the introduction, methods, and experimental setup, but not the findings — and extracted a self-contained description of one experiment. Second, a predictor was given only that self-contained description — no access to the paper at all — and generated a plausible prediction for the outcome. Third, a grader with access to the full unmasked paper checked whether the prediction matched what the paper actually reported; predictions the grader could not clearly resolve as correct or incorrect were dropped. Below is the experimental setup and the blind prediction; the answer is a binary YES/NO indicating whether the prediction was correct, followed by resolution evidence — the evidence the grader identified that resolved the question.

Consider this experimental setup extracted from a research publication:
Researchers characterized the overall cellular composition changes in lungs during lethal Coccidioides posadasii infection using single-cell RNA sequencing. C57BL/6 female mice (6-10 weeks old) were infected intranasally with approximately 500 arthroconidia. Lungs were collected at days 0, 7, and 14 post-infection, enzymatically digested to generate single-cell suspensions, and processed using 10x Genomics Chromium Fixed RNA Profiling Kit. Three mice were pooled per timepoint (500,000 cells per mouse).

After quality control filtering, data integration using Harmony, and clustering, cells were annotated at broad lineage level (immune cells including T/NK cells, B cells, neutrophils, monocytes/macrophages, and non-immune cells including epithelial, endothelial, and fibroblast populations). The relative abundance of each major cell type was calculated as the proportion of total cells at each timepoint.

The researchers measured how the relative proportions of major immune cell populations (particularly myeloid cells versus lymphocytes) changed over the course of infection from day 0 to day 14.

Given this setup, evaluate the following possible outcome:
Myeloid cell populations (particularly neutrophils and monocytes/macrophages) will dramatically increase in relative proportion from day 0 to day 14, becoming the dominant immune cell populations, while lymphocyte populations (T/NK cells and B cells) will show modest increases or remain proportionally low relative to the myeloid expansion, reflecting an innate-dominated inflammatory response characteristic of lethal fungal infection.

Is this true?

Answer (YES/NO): NO